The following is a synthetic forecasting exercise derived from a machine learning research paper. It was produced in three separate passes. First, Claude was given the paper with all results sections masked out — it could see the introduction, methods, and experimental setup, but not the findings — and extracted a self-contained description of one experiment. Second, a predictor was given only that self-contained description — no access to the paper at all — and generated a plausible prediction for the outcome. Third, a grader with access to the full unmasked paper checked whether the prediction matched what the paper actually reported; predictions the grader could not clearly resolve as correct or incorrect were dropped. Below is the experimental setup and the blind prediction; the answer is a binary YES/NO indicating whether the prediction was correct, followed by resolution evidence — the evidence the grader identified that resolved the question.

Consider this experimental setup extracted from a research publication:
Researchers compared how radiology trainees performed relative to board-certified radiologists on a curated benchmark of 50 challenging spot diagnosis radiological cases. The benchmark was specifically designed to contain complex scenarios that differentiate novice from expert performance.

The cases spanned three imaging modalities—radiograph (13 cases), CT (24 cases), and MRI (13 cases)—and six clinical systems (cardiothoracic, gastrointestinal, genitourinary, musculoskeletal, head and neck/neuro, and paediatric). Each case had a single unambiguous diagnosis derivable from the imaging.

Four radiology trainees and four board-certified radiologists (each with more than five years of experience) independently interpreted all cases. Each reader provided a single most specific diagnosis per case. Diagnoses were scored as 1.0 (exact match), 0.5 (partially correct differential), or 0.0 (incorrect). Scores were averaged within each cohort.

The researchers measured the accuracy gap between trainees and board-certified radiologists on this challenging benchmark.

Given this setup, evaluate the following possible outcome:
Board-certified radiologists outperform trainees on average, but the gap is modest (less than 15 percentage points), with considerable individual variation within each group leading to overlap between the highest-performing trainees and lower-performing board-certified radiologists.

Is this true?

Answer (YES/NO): NO